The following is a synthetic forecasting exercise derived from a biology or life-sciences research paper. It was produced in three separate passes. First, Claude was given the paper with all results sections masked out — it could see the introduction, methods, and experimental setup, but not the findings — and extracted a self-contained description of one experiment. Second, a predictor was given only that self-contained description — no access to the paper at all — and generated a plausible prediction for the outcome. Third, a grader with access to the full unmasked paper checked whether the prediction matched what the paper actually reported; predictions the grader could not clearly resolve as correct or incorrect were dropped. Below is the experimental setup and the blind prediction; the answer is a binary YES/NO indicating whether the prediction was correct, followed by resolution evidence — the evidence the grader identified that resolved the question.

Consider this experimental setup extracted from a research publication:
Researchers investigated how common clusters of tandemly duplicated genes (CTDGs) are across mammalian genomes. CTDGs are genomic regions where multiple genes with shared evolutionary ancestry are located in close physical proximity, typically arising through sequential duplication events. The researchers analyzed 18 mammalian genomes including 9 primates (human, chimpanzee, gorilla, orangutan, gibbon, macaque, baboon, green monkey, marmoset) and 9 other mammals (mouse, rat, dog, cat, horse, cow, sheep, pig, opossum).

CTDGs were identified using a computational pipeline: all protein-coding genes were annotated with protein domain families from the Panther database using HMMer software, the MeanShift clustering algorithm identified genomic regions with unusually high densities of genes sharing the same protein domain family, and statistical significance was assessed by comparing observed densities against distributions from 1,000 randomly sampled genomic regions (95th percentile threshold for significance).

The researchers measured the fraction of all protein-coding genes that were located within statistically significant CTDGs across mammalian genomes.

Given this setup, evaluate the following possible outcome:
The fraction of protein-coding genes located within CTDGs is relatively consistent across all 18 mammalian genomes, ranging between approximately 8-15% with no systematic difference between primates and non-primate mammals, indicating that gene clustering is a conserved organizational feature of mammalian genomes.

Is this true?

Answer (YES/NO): NO